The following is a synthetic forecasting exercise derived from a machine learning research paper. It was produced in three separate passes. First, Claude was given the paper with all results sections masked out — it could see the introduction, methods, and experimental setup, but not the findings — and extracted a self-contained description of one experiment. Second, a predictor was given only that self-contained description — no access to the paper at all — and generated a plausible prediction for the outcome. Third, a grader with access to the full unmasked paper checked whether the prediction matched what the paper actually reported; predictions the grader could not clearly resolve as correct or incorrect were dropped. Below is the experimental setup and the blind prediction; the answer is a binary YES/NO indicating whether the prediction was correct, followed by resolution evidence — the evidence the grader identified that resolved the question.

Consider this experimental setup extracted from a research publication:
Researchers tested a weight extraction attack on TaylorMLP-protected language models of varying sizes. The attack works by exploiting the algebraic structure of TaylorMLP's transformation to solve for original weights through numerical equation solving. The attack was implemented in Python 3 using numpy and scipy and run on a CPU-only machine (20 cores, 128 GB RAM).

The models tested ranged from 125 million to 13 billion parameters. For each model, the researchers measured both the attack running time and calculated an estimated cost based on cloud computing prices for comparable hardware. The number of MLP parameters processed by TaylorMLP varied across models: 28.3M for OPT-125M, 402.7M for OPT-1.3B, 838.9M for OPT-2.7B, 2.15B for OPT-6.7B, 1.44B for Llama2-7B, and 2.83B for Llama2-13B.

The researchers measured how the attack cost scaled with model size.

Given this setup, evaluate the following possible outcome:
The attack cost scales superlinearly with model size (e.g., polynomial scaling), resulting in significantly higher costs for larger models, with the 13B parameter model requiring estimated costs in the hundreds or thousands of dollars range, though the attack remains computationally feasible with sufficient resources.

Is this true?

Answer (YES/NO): NO